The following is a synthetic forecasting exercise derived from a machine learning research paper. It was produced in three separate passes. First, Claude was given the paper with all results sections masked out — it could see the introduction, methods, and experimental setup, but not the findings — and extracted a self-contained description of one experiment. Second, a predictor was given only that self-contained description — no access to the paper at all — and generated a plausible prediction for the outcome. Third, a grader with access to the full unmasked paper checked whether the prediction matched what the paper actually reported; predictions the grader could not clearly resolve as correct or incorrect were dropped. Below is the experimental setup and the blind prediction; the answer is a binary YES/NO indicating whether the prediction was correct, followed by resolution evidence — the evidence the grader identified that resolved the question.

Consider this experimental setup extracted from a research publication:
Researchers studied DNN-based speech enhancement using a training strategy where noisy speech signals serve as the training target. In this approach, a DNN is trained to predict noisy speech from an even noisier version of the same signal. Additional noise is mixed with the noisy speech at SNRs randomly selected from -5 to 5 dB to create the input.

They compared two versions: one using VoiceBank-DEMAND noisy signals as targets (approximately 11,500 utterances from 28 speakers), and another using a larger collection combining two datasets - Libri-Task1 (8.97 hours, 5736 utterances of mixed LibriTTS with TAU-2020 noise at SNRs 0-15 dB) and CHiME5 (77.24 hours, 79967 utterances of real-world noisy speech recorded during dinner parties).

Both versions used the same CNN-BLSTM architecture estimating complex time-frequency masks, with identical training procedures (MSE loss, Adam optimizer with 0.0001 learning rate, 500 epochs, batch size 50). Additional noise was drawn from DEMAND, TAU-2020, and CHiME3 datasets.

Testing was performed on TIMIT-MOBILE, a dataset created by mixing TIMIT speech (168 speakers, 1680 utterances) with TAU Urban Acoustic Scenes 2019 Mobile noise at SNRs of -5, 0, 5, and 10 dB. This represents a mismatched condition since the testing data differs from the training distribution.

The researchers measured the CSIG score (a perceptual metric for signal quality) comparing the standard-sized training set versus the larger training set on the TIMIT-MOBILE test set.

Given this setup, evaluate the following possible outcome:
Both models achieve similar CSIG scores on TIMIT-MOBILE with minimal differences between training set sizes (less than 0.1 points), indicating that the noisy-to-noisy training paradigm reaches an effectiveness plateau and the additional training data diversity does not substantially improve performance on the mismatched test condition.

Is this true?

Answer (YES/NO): YES